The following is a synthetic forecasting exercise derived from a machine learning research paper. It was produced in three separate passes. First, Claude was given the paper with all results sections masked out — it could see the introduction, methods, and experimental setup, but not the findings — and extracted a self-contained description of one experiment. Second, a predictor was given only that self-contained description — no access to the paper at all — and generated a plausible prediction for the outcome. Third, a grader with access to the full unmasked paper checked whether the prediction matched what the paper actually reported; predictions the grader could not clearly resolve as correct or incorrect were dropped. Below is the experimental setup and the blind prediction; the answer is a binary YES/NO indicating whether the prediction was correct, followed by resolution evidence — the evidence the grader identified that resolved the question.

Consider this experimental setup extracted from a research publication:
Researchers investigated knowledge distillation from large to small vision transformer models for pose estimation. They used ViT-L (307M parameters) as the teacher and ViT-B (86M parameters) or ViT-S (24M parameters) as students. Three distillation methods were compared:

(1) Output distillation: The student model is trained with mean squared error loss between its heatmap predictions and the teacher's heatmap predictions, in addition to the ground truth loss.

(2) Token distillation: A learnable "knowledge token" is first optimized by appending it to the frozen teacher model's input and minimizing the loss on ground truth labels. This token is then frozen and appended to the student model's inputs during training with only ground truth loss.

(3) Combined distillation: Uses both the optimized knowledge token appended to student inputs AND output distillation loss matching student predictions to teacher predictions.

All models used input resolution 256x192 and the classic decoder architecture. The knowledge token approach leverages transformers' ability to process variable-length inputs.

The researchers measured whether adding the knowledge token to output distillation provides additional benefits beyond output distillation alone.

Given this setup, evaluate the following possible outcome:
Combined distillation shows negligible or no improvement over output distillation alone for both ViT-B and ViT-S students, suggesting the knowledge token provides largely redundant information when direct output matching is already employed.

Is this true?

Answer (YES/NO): NO